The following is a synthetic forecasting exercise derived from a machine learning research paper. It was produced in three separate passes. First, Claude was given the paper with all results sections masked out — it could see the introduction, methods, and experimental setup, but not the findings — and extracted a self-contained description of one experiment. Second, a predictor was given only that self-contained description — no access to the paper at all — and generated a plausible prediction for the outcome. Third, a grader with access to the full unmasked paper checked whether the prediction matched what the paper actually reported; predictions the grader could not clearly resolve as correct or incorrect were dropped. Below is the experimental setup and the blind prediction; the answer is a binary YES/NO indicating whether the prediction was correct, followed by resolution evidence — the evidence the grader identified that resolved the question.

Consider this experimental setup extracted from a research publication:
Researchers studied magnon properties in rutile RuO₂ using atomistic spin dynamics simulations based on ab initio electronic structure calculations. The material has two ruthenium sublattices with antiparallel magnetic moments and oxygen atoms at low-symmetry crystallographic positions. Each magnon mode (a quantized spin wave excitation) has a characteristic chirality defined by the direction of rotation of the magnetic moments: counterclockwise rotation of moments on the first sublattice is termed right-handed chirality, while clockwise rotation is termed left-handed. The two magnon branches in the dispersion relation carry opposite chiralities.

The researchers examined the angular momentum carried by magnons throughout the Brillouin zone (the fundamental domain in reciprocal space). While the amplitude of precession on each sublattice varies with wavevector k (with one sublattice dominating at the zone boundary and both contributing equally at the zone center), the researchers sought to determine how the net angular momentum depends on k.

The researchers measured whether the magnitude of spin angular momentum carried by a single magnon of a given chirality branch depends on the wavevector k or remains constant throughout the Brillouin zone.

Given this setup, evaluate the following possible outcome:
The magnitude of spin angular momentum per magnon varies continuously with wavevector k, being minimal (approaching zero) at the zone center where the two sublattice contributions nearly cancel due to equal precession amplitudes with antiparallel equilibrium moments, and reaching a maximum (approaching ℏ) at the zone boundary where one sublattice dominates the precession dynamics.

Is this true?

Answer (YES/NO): NO